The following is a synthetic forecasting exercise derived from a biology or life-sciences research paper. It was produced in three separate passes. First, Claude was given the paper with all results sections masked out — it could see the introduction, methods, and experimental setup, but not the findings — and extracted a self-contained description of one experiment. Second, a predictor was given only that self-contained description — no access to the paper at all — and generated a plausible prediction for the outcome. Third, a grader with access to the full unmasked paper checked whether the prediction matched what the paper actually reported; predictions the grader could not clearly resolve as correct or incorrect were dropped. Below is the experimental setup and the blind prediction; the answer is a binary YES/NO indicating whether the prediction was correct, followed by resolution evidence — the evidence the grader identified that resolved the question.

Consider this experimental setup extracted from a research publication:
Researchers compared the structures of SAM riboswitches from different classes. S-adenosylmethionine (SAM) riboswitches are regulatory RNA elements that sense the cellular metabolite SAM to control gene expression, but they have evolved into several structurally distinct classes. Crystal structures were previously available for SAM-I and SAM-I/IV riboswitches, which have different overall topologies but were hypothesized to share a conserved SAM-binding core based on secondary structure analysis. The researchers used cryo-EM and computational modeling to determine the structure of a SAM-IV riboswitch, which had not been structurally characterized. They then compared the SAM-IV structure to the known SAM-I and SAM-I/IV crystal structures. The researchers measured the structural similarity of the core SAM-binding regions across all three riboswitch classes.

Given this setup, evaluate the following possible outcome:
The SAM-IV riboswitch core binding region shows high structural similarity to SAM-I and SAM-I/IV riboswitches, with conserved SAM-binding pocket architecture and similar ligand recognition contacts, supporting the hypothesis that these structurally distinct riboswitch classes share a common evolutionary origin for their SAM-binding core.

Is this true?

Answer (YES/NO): YES